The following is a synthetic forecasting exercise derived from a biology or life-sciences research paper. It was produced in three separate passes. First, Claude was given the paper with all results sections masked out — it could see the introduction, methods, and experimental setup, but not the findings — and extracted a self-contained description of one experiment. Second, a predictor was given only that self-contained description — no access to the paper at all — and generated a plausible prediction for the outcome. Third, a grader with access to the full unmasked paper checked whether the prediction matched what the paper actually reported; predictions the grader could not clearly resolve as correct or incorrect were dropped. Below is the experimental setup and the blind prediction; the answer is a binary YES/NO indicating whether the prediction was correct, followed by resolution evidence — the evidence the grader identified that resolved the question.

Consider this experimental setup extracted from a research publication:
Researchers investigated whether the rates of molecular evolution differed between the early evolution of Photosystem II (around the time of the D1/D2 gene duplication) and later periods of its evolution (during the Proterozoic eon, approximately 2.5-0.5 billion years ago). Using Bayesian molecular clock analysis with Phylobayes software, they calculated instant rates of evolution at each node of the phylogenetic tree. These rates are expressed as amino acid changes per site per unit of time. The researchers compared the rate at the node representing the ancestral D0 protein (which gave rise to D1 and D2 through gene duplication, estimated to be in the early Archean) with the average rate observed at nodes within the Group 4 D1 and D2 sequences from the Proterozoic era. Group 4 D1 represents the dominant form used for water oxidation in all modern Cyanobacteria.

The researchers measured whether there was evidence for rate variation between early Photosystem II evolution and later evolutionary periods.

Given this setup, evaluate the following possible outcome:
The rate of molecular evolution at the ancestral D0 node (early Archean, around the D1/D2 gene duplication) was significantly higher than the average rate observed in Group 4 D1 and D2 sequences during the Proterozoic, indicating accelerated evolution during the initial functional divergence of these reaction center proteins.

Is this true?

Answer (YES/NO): YES